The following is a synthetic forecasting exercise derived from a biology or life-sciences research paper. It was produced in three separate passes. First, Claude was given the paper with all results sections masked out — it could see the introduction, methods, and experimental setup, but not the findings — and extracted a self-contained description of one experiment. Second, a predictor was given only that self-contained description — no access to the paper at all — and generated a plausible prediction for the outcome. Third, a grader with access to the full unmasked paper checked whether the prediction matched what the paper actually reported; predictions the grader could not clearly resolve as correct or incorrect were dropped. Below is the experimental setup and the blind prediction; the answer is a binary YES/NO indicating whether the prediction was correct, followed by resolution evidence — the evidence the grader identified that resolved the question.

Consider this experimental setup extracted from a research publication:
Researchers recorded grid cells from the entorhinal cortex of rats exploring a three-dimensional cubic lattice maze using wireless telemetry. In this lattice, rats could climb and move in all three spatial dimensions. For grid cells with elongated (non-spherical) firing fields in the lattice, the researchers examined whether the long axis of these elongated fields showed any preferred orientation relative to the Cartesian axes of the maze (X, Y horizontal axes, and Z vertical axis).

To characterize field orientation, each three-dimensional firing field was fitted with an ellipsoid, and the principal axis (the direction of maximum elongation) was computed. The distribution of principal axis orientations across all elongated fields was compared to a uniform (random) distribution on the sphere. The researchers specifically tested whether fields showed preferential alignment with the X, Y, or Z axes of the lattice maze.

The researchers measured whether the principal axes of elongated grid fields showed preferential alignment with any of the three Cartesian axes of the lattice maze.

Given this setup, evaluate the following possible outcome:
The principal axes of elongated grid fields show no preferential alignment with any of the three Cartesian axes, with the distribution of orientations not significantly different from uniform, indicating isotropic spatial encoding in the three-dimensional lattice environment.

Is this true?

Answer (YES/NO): NO